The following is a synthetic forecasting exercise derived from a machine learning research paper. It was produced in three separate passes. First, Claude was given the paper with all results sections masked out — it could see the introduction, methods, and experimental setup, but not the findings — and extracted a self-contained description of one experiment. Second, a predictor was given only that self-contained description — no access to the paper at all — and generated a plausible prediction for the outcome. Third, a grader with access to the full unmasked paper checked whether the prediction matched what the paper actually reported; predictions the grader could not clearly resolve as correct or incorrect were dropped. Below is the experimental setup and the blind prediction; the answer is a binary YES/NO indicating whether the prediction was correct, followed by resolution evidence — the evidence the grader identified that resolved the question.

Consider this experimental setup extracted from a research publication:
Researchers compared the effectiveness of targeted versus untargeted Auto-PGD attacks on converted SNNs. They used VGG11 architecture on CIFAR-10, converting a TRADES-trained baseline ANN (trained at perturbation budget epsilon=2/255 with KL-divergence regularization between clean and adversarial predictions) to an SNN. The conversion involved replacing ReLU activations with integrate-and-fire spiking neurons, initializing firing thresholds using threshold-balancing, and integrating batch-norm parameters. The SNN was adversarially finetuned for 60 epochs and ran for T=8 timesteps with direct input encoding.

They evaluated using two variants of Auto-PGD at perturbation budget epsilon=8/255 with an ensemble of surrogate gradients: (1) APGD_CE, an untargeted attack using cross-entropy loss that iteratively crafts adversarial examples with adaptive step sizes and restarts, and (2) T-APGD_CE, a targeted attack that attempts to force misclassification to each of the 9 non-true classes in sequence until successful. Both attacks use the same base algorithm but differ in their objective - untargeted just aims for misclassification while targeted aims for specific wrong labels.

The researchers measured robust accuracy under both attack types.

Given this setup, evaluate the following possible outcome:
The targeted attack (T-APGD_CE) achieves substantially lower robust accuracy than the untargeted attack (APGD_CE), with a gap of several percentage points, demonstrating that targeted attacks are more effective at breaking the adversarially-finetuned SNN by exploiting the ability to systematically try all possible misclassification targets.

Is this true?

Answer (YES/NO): NO